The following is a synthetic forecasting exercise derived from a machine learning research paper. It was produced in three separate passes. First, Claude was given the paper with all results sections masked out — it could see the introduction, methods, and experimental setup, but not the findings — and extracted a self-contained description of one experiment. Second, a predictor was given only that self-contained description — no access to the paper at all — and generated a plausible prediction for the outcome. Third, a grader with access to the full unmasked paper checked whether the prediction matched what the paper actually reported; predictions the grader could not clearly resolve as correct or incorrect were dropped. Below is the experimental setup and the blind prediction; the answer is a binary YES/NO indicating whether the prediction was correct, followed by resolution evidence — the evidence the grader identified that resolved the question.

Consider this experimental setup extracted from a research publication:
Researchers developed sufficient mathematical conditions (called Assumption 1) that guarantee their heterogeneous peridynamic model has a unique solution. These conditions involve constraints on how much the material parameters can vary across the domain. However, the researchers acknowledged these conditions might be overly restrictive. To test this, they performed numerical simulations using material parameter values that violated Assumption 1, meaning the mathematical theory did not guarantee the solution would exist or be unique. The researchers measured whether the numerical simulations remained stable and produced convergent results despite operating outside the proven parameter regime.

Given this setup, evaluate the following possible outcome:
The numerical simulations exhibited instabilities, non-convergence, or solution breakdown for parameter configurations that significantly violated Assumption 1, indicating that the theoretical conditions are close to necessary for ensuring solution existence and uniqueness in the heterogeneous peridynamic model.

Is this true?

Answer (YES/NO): NO